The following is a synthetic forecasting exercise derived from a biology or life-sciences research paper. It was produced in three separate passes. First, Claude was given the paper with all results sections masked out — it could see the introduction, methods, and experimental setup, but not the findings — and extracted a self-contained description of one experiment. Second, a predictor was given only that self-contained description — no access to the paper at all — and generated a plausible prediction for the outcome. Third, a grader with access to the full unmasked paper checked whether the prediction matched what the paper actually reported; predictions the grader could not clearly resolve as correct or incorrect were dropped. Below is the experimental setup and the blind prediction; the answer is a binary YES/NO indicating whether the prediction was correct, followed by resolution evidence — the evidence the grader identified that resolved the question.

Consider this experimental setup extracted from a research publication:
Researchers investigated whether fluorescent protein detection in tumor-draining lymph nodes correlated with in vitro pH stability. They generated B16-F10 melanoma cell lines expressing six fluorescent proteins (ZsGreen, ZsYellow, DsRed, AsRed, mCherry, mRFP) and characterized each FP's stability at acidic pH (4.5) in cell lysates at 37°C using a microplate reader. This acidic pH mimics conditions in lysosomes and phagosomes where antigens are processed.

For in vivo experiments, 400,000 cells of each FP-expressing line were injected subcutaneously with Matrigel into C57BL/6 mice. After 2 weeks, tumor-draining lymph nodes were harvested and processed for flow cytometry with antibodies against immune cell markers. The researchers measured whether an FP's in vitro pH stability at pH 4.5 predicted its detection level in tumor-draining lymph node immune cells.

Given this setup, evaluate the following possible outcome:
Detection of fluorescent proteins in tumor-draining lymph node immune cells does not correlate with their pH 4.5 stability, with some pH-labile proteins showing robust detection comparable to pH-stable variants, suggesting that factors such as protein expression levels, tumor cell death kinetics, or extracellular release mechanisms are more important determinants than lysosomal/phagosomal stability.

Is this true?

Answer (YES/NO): NO